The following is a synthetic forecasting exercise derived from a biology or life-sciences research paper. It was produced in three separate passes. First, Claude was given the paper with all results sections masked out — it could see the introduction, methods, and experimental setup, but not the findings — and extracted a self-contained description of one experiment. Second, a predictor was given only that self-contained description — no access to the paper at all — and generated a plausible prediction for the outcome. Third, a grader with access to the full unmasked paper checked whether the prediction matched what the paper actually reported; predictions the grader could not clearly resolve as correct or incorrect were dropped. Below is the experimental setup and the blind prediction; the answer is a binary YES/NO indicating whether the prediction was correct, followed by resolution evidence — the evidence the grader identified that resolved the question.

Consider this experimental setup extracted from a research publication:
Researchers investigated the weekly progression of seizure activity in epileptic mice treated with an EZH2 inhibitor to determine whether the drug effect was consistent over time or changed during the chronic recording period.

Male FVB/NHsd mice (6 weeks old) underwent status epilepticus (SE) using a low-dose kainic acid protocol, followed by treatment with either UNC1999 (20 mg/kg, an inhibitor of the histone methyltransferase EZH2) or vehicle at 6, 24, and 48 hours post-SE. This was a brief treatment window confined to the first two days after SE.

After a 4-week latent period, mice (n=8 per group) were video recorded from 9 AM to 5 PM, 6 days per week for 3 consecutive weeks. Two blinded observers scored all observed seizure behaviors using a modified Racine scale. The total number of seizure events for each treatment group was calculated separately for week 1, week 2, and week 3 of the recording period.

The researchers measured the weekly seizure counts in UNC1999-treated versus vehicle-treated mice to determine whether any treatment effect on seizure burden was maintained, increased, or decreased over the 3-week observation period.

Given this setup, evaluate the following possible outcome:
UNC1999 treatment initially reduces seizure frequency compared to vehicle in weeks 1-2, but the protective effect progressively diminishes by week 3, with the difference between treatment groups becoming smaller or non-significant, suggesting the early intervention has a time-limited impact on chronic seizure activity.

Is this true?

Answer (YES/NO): NO